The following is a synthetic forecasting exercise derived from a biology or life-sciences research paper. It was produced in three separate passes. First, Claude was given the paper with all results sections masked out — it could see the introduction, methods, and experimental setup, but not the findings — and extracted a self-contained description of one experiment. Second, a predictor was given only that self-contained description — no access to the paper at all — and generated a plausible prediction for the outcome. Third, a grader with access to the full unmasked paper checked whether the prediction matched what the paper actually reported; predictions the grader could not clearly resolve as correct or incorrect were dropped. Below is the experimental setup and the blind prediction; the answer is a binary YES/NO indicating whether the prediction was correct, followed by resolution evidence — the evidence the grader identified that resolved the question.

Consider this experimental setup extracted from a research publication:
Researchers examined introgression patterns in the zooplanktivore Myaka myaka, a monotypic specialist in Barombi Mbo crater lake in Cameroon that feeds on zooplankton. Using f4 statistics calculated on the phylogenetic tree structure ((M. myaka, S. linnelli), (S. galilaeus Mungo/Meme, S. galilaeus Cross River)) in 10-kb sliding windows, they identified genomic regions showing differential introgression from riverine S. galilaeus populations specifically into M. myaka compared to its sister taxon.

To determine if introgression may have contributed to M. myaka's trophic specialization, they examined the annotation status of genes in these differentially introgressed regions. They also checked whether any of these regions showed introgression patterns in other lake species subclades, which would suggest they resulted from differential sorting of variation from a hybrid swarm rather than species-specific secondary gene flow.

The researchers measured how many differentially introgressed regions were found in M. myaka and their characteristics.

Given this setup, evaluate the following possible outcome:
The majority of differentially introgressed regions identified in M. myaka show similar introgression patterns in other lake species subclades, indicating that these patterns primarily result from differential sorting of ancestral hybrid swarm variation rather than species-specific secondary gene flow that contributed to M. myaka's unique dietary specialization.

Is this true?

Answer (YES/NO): NO